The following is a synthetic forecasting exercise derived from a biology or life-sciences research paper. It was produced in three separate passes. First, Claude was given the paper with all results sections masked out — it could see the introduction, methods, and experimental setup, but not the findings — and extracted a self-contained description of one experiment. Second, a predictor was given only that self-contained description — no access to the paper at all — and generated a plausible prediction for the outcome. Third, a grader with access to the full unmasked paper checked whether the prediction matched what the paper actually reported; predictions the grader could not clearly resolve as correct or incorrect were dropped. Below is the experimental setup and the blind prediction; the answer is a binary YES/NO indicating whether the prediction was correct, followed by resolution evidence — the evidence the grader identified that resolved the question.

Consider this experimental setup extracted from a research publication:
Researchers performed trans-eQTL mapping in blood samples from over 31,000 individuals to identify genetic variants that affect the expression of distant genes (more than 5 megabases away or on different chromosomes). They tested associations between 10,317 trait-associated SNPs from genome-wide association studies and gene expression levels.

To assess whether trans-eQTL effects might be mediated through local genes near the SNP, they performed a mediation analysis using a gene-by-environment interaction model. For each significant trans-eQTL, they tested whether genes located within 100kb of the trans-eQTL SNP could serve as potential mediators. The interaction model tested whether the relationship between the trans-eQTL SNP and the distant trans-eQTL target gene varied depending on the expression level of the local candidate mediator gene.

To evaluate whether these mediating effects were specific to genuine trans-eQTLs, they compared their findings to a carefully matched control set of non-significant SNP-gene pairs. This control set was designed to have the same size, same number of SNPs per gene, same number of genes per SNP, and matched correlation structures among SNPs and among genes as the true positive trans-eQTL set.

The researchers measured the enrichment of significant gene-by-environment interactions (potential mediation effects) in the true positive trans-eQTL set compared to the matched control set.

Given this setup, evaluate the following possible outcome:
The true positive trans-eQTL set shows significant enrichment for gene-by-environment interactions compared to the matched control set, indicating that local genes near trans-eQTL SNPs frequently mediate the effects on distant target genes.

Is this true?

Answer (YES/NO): YES